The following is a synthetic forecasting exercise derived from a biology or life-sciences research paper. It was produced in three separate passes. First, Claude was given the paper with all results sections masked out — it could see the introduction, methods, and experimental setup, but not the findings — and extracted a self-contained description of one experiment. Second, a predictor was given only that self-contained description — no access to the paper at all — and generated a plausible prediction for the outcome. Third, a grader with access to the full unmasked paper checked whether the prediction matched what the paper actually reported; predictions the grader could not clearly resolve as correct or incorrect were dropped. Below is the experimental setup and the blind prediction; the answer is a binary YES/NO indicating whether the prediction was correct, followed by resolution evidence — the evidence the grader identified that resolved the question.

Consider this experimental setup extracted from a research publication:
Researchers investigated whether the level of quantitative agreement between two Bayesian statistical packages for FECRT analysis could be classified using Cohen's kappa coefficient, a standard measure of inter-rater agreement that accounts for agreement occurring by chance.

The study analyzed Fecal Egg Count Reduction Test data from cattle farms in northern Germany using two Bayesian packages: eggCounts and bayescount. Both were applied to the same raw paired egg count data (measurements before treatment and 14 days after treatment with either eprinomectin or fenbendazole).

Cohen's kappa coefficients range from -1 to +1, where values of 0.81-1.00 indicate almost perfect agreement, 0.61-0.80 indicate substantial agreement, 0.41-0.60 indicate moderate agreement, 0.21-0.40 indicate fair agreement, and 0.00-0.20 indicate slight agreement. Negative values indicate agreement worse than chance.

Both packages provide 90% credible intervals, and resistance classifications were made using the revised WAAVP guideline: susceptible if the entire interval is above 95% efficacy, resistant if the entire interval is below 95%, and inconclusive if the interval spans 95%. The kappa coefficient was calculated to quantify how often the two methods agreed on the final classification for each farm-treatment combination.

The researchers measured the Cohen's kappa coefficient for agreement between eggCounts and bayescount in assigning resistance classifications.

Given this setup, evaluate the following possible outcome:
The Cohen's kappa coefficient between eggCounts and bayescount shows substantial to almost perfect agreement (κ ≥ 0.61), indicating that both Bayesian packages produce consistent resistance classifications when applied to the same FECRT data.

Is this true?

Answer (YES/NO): NO